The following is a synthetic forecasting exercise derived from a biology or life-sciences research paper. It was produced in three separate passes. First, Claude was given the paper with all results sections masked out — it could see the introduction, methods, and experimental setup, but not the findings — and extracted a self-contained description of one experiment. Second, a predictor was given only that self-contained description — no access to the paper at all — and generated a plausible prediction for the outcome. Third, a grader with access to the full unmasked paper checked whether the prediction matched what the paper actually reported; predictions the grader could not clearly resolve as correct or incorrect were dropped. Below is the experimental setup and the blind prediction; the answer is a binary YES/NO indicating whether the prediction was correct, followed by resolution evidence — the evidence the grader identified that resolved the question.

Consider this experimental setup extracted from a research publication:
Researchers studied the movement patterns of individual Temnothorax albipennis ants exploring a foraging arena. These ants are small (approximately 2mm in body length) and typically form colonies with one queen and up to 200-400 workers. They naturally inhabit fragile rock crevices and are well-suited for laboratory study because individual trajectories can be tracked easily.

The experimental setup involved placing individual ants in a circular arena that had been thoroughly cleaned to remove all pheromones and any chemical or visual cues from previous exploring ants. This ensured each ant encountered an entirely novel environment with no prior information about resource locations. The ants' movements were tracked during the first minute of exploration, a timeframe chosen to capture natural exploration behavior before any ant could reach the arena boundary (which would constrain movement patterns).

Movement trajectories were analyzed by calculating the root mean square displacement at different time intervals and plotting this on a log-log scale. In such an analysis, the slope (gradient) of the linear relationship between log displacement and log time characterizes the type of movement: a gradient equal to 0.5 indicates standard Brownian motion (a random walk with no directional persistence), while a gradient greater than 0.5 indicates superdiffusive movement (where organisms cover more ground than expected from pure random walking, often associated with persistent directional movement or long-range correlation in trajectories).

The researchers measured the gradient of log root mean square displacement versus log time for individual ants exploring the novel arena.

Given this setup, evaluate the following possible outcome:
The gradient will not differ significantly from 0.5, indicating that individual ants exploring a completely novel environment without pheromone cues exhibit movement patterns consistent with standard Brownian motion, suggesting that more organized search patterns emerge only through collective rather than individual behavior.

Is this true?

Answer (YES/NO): NO